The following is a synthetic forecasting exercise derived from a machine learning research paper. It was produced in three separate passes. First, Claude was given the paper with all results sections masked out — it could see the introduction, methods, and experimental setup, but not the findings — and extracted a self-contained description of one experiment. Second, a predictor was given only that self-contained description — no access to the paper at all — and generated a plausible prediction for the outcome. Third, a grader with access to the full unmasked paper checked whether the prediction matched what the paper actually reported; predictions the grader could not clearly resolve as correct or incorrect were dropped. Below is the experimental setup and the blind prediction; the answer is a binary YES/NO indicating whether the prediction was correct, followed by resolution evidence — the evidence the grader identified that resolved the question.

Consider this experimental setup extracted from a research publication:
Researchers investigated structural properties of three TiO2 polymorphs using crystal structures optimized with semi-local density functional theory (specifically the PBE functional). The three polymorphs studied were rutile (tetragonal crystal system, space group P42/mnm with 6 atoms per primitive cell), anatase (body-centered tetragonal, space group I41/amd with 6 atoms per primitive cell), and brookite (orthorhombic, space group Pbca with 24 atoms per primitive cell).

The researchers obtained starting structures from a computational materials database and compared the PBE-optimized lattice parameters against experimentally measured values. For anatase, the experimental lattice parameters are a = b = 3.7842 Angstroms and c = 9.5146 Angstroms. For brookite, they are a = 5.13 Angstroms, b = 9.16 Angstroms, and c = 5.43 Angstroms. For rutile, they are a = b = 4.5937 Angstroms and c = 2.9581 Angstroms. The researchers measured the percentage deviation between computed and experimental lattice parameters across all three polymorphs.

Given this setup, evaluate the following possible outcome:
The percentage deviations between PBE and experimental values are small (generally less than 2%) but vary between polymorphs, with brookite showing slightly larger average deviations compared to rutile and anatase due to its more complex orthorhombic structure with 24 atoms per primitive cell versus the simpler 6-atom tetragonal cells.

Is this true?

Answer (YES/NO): NO